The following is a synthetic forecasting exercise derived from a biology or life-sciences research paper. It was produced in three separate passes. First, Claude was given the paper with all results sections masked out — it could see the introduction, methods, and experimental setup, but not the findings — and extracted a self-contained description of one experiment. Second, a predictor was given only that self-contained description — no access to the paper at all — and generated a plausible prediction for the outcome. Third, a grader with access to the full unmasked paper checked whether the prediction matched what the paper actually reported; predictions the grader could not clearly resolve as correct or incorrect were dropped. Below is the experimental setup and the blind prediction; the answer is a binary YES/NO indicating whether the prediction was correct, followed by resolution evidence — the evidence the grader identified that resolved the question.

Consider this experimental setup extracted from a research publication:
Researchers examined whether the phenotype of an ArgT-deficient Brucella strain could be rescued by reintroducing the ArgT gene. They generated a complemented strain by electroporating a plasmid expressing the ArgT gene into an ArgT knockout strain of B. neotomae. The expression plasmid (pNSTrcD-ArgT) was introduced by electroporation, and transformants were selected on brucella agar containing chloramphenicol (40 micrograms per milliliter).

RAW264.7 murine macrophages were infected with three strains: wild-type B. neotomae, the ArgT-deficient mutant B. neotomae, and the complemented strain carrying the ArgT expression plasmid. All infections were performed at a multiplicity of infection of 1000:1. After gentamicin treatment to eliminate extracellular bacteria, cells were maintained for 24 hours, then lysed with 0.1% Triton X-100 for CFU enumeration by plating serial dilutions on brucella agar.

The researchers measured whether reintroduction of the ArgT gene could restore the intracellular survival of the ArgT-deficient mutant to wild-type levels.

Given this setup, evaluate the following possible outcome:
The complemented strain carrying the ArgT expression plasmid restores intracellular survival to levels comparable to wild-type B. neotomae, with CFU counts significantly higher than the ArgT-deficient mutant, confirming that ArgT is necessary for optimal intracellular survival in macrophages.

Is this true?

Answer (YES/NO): YES